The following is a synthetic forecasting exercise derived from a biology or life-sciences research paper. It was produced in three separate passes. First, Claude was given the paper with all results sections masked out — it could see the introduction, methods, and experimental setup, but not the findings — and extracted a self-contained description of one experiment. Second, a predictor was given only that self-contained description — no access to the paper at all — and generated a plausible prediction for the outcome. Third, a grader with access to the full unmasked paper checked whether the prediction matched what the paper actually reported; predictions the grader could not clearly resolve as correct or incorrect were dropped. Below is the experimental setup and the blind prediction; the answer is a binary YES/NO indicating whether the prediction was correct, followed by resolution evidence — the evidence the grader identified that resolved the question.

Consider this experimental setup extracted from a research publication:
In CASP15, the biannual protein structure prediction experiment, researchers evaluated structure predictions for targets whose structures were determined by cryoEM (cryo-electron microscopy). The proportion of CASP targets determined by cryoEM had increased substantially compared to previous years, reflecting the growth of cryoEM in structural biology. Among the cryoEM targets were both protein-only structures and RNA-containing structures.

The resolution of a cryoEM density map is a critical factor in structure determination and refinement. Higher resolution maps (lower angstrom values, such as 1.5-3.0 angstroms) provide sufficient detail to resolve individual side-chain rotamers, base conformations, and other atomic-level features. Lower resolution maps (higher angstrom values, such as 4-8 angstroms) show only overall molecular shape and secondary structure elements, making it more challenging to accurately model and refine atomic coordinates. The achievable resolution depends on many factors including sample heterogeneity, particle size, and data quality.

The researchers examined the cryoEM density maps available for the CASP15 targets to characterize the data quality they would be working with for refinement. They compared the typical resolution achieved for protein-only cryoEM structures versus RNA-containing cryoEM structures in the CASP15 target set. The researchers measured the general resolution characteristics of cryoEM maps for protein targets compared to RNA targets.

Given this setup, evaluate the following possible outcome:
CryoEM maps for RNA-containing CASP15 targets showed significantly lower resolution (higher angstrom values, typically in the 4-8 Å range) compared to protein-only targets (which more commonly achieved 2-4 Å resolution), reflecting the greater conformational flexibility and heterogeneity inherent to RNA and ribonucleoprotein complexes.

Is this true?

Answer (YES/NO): YES